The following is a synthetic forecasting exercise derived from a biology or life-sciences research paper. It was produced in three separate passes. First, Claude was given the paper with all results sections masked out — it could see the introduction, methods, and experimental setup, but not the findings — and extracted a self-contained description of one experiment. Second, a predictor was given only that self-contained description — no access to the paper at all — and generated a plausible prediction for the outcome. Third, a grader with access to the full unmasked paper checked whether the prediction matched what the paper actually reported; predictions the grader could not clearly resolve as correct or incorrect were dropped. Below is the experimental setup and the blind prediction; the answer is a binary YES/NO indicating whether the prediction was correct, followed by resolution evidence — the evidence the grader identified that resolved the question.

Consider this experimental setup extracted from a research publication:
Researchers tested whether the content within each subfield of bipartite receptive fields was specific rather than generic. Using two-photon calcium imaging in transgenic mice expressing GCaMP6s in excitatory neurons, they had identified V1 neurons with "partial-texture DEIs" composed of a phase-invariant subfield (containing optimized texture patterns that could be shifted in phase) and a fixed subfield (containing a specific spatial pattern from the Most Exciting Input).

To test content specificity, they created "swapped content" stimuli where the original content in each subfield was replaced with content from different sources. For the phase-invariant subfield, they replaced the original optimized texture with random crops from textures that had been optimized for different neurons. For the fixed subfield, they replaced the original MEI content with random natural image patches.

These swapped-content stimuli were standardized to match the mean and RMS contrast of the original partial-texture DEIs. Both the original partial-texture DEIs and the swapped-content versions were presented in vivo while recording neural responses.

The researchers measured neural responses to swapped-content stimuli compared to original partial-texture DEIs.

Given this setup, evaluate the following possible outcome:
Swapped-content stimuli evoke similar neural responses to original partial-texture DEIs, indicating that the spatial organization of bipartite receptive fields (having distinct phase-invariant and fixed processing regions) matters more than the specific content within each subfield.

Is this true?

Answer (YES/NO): NO